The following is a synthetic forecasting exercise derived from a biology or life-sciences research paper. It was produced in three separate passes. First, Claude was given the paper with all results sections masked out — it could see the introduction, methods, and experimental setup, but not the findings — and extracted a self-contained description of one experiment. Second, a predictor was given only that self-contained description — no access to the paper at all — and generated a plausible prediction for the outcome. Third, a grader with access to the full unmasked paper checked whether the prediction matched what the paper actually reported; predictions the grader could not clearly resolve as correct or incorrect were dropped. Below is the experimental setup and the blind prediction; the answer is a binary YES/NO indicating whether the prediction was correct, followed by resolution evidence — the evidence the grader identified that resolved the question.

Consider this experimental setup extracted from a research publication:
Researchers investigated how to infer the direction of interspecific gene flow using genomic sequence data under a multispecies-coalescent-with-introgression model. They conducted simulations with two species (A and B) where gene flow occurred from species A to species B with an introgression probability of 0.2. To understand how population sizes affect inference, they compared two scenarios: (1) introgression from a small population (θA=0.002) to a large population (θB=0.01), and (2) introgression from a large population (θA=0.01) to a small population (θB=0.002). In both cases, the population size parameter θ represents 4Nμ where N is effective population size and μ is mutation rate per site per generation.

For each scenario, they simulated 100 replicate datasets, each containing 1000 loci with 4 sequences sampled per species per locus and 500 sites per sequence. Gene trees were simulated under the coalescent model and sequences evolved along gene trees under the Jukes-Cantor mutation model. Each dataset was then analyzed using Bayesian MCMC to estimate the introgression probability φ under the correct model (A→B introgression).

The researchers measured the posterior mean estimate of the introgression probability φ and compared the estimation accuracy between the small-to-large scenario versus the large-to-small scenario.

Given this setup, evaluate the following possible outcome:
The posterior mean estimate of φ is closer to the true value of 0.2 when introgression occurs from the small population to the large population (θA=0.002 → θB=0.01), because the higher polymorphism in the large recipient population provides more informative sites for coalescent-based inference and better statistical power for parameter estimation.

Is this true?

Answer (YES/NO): YES